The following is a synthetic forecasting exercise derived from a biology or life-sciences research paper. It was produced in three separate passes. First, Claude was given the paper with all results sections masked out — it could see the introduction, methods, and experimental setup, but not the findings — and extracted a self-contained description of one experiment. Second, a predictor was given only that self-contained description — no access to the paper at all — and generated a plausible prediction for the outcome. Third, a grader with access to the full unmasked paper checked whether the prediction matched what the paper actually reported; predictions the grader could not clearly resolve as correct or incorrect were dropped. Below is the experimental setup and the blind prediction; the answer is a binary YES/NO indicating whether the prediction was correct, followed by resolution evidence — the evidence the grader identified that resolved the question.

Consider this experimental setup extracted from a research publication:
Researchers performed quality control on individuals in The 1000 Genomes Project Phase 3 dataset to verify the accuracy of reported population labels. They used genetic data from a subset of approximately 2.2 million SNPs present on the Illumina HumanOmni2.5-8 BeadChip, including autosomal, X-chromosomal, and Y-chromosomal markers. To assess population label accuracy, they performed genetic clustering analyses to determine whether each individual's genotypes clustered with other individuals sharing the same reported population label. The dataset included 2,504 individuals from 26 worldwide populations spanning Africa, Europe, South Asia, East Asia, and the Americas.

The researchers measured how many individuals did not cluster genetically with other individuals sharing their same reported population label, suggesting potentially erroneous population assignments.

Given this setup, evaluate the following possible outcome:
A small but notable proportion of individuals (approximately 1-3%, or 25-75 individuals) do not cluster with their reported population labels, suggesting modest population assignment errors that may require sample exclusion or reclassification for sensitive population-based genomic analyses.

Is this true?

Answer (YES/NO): YES